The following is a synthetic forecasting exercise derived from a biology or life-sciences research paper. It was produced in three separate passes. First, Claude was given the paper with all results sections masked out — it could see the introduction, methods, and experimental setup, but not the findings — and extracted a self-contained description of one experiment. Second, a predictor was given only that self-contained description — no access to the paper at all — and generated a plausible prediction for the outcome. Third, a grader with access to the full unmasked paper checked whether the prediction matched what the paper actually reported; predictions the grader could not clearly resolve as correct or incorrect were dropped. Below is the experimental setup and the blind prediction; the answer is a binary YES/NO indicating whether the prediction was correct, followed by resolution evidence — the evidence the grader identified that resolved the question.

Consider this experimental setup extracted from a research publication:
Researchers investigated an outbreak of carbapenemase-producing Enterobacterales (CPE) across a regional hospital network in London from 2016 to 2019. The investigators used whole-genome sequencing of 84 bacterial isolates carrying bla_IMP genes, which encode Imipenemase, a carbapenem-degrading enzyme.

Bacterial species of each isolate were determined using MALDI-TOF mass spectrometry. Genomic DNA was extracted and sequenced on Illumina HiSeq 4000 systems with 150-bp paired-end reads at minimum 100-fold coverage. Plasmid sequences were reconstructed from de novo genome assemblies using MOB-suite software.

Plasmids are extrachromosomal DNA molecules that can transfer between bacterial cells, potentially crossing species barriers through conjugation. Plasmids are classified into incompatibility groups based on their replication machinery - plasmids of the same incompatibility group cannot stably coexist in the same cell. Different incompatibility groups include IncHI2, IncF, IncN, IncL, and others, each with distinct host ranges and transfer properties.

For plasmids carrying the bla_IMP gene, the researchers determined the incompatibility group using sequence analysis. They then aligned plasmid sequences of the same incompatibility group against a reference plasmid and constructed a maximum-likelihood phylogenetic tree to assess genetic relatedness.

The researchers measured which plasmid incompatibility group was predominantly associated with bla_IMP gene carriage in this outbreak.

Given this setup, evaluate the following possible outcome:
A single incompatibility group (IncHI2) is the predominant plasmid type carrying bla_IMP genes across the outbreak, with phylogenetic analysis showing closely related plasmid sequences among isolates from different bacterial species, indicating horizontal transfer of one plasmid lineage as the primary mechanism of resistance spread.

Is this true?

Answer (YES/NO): YES